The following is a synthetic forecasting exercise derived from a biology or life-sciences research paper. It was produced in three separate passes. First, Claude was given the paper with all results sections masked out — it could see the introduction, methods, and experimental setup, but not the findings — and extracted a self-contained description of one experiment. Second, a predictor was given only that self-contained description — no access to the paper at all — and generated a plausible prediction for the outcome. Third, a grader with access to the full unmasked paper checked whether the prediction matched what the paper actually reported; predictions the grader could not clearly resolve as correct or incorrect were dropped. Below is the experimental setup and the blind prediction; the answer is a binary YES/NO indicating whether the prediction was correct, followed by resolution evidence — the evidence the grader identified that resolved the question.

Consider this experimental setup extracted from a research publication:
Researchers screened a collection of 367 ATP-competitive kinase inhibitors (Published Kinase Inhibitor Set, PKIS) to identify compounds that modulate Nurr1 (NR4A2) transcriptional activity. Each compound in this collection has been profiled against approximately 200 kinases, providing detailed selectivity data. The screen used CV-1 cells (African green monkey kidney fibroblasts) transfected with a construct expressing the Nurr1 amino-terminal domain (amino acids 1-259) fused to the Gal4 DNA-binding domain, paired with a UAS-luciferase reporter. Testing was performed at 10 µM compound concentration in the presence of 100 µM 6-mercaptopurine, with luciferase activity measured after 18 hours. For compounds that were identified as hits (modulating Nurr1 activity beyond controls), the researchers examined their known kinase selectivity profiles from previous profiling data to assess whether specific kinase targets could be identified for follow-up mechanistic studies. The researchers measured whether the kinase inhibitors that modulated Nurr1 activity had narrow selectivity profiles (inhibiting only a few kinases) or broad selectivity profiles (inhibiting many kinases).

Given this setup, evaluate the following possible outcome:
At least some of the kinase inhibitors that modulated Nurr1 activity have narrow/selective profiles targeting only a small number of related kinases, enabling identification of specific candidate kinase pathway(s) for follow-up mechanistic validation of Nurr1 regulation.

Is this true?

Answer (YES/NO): NO